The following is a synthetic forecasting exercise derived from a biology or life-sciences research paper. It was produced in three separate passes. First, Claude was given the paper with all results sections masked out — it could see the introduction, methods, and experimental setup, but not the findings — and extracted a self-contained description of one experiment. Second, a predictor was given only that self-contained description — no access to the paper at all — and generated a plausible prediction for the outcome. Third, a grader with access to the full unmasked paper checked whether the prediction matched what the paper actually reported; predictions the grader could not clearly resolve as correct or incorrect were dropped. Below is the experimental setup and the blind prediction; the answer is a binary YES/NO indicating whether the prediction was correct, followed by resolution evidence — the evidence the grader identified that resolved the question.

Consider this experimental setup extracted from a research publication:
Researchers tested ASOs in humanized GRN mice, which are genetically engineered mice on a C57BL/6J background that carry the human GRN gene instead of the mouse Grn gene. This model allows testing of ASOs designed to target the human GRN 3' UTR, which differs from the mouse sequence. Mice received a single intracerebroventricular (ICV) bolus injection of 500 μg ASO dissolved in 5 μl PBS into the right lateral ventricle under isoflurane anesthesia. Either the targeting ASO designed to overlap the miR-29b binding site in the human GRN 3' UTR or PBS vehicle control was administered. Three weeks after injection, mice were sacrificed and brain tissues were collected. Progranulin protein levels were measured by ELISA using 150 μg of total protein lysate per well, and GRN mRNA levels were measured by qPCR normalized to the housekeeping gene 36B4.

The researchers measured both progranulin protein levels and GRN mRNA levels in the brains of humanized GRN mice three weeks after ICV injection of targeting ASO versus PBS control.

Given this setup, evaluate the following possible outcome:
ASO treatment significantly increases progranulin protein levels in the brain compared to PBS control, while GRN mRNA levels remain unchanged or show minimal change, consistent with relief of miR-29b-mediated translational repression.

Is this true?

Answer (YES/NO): NO